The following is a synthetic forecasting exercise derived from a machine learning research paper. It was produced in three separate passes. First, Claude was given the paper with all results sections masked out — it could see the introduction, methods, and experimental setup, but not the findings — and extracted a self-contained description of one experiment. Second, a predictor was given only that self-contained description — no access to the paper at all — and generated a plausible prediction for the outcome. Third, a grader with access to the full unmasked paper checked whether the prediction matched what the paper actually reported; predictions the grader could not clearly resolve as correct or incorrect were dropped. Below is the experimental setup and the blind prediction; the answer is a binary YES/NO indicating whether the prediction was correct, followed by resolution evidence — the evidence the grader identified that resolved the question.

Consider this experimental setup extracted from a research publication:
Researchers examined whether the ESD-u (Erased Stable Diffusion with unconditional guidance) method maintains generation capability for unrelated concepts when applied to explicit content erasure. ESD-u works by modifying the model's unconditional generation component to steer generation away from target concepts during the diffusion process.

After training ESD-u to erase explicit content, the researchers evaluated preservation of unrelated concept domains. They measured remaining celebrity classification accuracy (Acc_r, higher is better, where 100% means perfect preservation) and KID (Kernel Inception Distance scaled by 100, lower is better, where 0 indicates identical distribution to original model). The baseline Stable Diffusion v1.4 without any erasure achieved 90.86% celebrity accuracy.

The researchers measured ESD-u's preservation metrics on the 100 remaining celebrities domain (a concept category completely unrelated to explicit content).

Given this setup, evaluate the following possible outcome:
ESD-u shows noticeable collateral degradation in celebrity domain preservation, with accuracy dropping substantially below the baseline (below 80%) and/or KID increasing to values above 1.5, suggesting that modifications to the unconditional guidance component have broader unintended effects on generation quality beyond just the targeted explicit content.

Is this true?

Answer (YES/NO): YES